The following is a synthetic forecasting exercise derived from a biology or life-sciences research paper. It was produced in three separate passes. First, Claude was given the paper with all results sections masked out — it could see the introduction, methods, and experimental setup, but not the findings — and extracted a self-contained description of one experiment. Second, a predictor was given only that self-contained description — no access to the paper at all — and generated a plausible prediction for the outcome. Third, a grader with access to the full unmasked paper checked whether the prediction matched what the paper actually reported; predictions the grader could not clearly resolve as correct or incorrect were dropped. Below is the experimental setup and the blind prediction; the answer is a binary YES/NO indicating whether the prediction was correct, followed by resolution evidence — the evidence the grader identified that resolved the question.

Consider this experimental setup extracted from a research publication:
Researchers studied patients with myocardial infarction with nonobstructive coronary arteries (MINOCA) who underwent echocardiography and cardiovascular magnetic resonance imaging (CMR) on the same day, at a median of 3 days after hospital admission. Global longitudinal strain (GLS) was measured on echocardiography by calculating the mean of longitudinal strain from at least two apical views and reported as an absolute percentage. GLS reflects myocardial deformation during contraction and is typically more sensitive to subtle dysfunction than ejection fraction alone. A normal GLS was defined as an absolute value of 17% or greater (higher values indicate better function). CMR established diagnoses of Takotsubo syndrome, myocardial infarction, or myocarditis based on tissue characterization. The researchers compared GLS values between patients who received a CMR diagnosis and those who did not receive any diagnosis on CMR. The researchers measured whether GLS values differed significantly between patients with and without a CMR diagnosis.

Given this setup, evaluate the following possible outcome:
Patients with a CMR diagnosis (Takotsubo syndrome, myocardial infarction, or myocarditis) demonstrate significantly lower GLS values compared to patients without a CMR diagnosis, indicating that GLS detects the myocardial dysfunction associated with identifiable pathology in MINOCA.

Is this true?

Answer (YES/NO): NO